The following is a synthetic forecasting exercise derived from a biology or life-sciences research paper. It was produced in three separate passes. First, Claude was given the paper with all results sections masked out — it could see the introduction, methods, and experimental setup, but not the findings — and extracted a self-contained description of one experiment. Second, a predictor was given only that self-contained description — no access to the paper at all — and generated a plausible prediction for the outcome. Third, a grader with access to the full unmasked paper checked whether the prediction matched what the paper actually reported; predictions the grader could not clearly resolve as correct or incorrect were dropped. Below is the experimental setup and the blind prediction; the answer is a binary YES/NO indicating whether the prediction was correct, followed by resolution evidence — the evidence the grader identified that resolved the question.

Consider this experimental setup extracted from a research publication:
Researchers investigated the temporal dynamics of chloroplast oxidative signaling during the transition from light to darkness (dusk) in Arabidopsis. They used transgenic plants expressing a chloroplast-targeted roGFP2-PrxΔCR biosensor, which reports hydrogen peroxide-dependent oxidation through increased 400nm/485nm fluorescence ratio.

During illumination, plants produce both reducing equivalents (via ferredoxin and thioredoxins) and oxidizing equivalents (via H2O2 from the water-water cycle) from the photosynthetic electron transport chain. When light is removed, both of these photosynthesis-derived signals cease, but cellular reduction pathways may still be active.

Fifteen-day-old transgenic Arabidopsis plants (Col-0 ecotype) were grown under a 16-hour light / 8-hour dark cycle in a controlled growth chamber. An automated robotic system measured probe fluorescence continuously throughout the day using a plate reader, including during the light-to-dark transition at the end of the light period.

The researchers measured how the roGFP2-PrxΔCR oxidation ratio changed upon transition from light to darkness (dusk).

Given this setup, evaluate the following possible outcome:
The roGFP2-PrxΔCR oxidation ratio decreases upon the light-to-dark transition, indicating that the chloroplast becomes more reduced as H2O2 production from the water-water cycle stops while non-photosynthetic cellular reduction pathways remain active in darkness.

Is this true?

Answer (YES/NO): YES